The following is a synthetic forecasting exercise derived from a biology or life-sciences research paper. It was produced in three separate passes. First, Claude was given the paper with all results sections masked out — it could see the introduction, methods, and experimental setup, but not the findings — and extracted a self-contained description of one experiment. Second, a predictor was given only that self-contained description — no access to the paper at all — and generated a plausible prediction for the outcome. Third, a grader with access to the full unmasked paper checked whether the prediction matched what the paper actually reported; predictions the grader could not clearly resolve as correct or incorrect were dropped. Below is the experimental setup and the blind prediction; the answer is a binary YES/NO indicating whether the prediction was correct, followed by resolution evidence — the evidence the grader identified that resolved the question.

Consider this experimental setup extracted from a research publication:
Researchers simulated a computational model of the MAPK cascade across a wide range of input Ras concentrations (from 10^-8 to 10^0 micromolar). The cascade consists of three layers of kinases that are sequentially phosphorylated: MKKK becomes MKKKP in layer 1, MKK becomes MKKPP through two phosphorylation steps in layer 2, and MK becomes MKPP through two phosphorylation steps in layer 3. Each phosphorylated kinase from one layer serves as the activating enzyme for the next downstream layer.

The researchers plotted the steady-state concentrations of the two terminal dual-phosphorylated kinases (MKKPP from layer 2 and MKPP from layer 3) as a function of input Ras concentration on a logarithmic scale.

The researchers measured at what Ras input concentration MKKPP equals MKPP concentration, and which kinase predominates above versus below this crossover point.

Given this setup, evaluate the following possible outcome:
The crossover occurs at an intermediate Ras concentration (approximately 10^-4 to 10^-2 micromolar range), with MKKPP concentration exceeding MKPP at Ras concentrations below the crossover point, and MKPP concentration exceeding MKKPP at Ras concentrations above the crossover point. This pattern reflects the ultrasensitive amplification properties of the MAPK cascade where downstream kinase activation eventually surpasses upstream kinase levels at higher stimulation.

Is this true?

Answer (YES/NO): NO